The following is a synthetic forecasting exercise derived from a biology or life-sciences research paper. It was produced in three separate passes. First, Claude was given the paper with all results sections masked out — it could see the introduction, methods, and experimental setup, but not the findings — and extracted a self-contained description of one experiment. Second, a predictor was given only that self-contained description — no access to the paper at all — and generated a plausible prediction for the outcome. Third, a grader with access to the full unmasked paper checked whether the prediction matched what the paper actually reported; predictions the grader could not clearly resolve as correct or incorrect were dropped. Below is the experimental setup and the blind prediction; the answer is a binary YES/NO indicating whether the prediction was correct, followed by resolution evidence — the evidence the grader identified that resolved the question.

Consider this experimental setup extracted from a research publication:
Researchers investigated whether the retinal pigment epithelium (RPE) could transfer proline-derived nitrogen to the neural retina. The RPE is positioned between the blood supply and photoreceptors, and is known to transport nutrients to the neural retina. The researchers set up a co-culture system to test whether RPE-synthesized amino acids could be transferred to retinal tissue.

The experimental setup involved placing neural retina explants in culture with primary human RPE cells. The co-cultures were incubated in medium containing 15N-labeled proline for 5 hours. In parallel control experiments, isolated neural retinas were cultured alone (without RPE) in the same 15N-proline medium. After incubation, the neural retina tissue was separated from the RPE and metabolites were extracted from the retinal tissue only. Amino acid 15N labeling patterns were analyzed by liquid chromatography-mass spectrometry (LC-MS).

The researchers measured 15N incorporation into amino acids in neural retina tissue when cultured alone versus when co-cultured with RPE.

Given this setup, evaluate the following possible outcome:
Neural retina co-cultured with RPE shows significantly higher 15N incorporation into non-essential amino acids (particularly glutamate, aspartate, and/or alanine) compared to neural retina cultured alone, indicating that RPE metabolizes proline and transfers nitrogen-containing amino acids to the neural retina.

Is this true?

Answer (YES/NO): YES